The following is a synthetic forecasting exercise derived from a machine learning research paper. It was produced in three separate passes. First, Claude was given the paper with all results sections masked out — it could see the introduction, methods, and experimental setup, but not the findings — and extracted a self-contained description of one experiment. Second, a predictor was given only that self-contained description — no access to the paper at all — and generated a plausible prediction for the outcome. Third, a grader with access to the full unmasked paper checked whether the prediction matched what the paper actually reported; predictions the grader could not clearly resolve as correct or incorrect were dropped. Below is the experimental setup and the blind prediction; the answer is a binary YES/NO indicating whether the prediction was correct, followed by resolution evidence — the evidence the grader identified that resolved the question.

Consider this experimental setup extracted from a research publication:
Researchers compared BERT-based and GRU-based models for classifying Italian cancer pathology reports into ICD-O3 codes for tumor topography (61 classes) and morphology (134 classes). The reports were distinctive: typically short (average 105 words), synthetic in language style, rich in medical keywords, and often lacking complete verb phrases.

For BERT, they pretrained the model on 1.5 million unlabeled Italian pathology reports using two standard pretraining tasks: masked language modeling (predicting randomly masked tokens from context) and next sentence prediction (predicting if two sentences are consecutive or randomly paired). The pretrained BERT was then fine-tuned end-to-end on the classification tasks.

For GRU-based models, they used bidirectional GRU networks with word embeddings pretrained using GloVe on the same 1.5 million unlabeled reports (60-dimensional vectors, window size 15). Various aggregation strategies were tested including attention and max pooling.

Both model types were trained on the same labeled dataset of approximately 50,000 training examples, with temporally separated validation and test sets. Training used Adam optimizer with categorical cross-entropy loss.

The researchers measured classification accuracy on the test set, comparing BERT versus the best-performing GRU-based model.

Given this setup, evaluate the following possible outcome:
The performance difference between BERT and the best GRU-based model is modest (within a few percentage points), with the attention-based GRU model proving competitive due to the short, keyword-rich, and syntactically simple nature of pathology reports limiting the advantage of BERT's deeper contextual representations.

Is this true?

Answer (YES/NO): NO